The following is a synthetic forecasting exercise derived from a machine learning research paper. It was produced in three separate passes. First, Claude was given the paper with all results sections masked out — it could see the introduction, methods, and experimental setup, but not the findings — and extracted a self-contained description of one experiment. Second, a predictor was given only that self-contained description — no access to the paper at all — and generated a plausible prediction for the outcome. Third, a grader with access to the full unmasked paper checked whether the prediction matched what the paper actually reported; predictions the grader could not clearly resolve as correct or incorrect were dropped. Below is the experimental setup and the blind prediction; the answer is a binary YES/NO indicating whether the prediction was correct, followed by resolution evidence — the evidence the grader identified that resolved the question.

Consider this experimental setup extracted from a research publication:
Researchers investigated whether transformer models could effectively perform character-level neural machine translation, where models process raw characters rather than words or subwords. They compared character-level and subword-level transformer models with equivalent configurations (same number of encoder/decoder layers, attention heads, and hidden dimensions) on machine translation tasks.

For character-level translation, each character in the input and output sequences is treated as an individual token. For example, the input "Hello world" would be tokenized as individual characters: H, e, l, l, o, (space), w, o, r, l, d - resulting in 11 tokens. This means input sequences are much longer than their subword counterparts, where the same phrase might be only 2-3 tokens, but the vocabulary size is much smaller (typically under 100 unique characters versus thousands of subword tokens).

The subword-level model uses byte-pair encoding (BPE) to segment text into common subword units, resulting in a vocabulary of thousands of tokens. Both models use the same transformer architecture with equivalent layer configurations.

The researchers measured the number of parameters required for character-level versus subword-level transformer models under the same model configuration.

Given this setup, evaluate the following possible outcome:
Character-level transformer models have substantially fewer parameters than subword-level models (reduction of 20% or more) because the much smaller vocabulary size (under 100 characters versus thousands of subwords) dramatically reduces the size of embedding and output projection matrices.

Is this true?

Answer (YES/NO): YES